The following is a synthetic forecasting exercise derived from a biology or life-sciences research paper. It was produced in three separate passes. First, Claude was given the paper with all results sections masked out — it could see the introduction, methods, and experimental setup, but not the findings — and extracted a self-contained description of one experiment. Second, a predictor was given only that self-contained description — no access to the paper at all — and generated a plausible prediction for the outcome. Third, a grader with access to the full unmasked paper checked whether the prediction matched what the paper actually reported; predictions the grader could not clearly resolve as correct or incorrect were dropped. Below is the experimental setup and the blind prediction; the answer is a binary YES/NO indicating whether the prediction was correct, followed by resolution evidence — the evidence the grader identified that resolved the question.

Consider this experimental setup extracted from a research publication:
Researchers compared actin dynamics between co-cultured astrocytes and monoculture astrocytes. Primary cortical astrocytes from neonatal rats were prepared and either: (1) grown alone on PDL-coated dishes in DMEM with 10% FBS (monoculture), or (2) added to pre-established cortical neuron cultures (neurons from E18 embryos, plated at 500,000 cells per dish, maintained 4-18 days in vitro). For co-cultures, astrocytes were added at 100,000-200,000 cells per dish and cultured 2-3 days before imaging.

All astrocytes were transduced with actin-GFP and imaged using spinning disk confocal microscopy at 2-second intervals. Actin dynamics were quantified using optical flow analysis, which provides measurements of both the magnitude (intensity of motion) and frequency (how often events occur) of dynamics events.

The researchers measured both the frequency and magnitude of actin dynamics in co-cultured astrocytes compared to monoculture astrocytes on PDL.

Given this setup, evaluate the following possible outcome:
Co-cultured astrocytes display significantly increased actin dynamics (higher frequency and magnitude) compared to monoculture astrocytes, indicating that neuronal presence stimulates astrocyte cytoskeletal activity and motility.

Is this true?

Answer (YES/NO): NO